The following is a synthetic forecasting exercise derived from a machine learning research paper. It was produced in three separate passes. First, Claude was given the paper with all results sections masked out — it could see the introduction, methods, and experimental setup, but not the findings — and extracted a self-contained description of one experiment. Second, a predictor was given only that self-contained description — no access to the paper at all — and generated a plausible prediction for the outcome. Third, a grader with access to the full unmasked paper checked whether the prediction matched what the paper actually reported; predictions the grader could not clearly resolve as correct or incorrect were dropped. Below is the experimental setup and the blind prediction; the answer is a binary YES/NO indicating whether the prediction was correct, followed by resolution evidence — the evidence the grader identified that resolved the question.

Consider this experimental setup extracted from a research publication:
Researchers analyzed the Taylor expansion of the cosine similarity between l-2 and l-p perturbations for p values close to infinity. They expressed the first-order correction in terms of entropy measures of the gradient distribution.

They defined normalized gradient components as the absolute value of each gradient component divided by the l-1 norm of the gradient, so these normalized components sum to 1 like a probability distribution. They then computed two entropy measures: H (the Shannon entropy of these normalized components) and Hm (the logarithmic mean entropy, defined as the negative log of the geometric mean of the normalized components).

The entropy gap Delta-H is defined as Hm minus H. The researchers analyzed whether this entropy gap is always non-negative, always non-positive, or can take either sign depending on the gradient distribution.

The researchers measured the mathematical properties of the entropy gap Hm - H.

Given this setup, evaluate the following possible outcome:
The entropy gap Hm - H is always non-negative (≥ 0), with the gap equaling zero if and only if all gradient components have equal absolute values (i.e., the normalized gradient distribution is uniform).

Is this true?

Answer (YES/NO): YES